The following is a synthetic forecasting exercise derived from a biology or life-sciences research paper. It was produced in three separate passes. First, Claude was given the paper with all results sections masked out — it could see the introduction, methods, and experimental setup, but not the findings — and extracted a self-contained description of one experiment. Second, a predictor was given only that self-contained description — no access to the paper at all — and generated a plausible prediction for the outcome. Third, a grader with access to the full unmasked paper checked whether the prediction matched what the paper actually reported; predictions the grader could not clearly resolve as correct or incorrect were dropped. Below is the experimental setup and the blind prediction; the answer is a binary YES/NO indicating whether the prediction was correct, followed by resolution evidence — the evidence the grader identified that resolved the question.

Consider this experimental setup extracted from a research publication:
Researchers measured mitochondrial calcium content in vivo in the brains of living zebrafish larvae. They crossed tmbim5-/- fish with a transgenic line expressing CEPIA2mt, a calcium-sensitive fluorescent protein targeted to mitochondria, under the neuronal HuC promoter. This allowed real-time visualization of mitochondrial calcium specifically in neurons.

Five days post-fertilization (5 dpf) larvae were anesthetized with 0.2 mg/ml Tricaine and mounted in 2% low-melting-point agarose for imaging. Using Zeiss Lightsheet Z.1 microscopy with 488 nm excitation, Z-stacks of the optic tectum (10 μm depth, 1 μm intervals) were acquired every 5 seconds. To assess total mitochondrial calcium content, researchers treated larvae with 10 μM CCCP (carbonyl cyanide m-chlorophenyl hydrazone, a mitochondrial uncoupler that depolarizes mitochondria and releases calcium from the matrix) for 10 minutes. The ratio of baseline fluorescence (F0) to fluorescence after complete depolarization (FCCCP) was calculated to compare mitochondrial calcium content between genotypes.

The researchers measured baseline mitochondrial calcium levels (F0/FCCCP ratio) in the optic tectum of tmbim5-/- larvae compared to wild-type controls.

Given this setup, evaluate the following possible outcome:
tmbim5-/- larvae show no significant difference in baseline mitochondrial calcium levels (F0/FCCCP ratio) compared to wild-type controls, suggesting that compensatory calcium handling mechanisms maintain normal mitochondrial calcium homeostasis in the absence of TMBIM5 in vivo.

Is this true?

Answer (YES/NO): YES